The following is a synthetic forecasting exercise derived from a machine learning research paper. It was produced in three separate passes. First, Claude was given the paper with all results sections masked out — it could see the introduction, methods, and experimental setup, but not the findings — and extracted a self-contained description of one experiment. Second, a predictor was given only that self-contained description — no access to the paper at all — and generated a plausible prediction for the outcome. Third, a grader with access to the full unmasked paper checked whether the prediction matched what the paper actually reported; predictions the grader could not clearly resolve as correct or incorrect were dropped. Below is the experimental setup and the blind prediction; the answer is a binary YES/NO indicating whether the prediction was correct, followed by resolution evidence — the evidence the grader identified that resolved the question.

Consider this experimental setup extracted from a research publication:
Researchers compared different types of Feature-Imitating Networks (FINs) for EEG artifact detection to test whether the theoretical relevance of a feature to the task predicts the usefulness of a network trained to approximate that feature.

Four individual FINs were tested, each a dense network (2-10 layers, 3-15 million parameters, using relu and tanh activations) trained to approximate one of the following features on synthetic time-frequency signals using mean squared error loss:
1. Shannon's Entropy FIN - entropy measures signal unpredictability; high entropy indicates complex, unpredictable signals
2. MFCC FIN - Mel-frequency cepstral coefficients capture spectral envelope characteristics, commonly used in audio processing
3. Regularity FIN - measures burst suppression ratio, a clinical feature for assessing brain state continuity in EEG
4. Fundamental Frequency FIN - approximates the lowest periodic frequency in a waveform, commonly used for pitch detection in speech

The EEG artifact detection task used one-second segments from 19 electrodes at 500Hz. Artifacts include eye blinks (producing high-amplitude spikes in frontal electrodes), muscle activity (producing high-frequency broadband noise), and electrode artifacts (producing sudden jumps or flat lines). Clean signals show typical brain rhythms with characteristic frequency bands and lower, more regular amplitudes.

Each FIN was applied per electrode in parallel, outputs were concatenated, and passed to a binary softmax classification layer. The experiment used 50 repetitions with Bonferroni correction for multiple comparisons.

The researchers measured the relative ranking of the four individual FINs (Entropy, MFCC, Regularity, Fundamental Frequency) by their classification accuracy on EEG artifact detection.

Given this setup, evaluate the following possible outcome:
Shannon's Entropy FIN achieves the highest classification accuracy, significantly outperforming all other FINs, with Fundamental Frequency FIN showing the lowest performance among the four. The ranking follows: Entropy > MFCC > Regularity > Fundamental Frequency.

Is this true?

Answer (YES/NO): NO